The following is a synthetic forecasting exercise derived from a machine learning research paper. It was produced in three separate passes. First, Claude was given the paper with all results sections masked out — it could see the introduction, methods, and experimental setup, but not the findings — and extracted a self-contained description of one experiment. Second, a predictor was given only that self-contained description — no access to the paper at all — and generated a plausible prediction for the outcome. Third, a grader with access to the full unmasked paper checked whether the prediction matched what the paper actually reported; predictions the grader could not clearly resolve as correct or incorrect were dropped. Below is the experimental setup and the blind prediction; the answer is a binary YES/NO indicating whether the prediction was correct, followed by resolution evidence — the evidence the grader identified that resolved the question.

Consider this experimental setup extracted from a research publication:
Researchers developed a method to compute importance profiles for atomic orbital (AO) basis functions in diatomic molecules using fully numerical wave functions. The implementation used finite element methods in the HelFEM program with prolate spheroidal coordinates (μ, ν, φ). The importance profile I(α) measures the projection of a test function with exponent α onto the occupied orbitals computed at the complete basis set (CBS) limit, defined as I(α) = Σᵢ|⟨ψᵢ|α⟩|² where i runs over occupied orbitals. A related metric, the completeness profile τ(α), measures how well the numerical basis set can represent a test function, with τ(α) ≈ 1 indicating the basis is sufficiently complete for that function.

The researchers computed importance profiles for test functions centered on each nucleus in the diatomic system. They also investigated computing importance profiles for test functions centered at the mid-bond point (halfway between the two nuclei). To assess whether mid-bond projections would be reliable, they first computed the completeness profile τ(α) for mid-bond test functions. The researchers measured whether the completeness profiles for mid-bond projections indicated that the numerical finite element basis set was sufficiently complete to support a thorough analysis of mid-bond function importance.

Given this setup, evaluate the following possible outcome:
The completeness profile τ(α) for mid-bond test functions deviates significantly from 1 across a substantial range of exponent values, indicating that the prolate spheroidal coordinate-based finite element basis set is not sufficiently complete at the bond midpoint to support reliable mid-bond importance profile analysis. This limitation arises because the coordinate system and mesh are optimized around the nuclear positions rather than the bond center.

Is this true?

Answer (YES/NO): YES